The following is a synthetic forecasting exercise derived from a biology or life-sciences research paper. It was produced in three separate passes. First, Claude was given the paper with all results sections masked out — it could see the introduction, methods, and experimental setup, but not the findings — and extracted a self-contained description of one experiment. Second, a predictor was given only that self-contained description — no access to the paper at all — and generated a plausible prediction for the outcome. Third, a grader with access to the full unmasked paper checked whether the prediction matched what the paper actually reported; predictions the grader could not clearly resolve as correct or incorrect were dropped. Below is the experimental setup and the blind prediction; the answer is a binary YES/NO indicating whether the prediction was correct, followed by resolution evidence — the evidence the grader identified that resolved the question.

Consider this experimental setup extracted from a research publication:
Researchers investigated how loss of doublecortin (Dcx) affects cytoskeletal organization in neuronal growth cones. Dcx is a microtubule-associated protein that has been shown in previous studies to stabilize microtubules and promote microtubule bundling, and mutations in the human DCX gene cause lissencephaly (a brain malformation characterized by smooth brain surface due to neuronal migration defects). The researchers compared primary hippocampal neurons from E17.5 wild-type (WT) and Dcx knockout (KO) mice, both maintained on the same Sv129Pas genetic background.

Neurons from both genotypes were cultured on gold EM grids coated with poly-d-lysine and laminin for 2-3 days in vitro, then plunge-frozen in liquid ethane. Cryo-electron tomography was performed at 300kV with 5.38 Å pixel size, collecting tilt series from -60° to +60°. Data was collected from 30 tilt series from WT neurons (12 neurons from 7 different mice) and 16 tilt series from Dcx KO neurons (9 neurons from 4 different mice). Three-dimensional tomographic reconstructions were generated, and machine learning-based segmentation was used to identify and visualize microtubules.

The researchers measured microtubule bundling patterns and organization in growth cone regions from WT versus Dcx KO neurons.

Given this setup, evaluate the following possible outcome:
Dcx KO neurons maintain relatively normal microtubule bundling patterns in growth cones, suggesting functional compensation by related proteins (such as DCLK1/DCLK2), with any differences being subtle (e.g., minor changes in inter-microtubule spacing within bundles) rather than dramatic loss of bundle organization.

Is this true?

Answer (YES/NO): YES